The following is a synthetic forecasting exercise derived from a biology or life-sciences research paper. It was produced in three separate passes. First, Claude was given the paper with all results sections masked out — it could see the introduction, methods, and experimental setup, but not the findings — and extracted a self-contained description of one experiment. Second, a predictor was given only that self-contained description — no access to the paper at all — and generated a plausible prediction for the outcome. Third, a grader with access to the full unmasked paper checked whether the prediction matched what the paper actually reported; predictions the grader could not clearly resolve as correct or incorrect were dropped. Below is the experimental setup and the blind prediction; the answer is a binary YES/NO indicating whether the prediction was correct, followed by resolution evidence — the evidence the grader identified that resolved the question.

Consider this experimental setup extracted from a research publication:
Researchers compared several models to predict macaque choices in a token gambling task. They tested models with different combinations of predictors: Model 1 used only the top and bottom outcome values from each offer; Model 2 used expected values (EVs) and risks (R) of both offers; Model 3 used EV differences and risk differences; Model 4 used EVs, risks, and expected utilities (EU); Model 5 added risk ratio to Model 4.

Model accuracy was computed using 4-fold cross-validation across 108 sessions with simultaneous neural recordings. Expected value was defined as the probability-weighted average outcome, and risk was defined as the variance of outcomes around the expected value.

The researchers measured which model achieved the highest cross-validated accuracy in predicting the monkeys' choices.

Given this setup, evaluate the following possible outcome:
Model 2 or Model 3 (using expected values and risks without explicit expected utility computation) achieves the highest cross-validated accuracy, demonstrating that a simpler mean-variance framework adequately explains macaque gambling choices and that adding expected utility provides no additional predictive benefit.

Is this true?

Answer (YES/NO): YES